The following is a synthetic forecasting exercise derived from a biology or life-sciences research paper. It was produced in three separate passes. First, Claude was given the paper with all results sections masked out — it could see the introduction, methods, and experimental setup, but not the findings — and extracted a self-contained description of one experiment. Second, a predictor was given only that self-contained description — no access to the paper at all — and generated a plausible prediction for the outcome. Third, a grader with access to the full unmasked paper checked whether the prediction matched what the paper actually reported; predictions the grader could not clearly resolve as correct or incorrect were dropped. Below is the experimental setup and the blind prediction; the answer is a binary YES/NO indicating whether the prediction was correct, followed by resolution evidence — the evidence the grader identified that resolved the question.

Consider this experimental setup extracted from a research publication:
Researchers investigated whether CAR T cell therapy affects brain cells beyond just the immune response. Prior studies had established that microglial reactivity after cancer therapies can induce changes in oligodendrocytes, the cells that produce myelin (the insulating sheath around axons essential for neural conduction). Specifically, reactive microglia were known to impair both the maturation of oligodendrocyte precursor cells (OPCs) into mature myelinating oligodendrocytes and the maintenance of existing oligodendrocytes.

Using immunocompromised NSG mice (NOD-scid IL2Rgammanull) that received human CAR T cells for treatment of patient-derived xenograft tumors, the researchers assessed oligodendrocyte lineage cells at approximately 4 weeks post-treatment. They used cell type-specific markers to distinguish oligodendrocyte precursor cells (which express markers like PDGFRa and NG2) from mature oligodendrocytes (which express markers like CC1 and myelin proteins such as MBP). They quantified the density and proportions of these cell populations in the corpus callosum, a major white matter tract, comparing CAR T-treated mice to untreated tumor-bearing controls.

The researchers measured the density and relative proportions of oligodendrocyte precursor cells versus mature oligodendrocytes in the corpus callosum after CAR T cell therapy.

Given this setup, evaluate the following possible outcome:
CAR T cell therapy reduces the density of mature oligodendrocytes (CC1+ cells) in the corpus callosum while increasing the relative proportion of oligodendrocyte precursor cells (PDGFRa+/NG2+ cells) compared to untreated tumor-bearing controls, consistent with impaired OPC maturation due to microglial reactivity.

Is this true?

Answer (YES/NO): NO